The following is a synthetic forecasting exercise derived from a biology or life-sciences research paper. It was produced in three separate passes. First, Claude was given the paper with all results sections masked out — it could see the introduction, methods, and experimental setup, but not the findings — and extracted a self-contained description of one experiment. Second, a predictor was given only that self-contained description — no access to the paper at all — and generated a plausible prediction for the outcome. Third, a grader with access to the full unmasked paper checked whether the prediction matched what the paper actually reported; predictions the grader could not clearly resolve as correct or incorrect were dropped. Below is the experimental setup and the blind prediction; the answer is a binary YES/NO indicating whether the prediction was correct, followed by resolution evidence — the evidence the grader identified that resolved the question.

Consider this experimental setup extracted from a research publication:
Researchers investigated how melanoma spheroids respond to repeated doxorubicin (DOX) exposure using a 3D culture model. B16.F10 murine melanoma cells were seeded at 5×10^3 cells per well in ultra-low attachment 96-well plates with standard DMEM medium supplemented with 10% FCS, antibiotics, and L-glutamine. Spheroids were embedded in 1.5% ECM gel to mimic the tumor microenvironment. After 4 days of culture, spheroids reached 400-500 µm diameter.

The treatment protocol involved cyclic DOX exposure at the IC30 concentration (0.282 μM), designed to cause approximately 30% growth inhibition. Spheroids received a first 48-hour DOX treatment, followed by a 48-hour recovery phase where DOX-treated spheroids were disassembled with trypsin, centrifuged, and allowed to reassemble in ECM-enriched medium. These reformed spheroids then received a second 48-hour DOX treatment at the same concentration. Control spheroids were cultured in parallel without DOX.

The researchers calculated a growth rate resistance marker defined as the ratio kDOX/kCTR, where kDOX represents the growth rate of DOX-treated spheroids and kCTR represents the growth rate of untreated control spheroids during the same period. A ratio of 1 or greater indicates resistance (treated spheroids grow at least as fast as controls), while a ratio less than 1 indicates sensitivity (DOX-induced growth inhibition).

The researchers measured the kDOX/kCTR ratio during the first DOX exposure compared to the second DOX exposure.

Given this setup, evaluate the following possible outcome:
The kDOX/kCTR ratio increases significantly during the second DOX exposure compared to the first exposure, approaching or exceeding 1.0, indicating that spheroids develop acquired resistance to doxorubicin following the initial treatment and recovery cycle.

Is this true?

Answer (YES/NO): NO